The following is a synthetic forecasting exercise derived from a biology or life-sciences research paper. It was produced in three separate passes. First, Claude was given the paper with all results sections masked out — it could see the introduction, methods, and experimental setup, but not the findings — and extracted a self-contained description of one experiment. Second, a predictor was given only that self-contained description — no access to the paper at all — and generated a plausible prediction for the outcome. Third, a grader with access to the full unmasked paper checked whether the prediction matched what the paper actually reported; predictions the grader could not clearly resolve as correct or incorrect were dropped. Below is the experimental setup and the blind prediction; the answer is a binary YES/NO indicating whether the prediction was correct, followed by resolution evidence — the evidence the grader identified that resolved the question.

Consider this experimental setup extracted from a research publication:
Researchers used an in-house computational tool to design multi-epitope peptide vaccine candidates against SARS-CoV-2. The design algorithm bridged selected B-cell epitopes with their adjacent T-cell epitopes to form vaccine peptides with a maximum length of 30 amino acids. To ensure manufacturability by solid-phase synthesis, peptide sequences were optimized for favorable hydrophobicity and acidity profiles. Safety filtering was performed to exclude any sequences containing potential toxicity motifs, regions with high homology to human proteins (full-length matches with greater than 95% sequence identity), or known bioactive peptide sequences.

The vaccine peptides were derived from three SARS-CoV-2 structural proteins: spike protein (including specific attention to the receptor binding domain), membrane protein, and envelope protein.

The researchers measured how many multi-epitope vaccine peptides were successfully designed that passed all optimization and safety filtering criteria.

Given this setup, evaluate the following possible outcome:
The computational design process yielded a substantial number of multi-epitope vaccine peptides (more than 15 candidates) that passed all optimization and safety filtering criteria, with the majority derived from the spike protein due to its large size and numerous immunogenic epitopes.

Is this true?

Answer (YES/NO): YES